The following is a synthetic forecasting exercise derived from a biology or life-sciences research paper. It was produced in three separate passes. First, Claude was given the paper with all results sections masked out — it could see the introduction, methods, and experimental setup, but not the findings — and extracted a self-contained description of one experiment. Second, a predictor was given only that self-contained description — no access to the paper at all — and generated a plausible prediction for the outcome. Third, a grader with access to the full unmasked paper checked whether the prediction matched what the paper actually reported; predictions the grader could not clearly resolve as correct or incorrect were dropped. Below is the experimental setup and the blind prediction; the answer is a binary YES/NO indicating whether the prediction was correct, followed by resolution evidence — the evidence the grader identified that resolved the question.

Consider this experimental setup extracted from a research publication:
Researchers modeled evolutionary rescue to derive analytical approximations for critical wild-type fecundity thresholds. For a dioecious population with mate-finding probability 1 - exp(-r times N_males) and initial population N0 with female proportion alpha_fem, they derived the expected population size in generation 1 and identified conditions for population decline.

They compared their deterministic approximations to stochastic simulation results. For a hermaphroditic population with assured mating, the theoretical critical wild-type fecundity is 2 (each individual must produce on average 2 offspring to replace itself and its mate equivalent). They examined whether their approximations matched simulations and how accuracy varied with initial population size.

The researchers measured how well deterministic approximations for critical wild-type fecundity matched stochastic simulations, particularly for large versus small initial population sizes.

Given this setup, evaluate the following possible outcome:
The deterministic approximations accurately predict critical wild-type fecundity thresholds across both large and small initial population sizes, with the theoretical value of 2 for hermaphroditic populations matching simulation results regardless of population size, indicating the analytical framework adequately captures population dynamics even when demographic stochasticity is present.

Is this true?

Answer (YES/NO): NO